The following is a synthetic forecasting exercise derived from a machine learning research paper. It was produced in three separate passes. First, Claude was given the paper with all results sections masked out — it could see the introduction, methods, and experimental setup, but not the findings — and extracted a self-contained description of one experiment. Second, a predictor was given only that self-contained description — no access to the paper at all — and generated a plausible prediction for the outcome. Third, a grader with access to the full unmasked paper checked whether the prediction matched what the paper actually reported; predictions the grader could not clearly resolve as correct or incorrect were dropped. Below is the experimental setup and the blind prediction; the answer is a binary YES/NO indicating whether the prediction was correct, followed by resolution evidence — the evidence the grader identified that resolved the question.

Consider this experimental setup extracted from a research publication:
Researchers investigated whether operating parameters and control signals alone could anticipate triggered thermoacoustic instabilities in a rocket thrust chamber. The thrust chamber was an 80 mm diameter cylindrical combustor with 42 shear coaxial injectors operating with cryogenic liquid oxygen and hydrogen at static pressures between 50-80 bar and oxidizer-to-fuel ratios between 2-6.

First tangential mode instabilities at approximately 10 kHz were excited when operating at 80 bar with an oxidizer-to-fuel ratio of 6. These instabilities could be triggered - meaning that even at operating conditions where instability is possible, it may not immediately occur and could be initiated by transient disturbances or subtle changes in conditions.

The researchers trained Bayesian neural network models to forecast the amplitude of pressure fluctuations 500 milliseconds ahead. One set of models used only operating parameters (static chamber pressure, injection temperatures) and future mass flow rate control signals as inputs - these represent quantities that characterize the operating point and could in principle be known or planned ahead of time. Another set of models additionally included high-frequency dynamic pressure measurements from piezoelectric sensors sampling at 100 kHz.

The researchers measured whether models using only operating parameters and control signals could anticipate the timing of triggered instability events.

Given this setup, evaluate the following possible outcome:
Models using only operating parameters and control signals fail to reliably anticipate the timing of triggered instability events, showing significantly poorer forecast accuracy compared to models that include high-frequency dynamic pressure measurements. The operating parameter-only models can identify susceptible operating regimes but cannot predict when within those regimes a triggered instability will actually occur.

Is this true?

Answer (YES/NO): YES